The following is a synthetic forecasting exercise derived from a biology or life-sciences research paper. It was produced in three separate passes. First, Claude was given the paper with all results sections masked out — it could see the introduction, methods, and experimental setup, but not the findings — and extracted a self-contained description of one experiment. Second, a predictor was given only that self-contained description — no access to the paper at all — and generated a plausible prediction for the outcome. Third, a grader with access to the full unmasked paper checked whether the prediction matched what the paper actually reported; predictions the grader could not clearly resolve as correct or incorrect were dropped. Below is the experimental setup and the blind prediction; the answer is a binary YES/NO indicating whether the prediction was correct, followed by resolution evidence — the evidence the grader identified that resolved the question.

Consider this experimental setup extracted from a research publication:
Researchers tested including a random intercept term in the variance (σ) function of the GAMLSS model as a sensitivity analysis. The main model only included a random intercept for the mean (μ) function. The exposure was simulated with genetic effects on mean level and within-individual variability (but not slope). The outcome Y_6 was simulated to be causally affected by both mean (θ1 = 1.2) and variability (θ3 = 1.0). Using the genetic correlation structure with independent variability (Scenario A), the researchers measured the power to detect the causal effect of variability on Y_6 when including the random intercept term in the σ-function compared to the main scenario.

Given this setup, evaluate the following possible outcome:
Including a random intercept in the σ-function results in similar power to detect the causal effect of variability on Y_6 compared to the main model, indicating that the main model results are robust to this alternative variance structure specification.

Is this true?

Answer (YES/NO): NO